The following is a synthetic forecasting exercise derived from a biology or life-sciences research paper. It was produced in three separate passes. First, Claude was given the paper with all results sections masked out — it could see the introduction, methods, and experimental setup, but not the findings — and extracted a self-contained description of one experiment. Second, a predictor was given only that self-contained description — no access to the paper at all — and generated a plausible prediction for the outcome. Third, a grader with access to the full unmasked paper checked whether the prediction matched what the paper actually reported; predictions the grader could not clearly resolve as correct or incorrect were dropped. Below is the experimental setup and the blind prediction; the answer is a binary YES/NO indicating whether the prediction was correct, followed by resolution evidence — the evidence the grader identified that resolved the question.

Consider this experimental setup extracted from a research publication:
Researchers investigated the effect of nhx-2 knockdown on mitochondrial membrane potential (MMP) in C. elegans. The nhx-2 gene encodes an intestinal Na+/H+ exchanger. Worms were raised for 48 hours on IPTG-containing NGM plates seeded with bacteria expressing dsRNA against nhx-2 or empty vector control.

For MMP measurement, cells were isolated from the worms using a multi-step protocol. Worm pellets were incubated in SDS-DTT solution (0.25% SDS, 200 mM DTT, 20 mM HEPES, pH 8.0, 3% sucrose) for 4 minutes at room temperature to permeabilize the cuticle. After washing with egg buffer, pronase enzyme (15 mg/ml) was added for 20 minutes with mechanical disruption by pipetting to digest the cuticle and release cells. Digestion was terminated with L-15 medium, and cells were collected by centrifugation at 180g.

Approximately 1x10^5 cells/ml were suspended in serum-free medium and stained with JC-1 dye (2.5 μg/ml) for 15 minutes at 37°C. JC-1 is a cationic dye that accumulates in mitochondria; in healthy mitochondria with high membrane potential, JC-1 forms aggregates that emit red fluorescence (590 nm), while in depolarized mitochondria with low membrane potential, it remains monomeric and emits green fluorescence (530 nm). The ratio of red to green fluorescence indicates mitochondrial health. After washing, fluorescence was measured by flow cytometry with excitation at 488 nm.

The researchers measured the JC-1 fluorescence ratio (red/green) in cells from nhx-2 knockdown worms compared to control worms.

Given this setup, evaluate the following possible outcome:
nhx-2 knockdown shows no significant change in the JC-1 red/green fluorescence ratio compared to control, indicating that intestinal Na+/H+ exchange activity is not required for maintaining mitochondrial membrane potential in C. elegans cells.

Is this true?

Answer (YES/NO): NO